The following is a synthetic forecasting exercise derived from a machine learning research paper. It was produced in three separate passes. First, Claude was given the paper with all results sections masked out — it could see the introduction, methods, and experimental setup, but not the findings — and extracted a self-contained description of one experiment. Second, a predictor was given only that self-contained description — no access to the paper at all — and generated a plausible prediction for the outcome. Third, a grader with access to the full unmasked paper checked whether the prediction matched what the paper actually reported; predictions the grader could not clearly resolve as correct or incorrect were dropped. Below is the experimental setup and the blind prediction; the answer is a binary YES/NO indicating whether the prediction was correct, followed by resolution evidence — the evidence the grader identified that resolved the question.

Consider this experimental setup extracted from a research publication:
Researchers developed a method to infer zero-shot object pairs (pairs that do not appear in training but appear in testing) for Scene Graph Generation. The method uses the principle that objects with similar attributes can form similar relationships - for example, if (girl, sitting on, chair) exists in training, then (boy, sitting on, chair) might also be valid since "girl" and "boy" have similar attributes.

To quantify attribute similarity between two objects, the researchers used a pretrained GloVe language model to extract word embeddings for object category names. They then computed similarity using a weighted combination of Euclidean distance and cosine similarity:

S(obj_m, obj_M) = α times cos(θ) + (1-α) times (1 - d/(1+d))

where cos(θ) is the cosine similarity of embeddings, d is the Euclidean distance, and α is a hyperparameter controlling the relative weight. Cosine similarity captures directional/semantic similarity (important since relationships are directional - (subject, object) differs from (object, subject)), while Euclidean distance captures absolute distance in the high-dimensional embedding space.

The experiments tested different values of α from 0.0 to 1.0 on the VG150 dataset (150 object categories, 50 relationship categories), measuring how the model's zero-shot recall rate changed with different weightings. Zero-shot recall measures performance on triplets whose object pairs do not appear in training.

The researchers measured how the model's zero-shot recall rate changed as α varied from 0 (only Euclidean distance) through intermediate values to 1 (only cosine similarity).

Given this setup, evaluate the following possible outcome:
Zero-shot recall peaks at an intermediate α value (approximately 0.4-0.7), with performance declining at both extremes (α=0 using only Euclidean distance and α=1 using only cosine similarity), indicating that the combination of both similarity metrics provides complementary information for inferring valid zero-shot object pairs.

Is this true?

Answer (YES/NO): YES